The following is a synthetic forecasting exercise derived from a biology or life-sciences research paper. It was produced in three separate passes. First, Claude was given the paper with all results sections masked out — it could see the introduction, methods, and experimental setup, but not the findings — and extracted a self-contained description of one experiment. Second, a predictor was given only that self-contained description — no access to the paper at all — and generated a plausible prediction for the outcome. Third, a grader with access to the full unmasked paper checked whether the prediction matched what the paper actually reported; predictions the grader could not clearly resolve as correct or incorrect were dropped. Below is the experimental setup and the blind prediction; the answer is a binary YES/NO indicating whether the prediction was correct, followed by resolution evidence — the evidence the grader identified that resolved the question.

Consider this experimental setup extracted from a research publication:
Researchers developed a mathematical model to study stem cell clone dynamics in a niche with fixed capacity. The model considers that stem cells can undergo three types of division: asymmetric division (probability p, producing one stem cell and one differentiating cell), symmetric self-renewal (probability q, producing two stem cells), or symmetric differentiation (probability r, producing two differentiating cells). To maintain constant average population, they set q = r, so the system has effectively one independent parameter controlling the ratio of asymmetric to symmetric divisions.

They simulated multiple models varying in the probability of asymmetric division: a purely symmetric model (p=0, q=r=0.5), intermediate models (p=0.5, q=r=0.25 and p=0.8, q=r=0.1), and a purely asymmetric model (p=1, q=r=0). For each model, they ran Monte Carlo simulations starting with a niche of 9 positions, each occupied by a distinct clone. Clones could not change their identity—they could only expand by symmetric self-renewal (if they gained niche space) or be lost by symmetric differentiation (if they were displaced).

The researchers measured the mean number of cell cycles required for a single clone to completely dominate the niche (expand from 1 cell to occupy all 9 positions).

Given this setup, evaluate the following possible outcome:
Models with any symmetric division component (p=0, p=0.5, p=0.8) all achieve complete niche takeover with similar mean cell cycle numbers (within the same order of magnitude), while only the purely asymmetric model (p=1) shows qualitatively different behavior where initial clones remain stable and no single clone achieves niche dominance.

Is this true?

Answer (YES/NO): NO